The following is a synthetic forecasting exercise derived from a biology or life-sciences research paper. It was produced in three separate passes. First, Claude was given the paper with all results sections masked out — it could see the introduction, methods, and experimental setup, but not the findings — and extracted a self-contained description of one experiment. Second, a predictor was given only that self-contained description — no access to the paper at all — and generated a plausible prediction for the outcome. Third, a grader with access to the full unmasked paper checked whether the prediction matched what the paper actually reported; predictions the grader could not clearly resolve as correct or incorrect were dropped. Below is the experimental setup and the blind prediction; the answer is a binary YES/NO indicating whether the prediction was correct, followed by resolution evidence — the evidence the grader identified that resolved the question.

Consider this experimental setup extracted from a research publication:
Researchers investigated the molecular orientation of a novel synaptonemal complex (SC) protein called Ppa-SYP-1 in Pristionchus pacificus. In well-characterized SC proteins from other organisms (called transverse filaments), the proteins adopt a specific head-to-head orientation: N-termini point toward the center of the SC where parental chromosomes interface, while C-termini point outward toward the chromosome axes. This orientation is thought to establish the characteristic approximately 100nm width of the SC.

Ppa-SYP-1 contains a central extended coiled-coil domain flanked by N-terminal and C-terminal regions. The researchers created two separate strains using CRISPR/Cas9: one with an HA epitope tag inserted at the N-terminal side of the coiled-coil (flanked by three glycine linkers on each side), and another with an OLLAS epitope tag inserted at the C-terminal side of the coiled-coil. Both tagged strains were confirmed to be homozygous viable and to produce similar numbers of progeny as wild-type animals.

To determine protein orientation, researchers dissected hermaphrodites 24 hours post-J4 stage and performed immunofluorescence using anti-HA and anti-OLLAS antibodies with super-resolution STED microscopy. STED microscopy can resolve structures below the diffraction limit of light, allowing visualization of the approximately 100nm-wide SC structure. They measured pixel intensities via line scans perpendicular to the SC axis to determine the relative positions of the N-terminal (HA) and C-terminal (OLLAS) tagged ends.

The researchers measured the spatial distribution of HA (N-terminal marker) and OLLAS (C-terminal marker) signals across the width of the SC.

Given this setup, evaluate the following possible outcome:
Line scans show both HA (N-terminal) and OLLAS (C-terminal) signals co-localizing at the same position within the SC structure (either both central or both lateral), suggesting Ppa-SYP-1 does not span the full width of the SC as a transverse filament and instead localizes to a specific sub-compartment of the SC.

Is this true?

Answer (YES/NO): NO